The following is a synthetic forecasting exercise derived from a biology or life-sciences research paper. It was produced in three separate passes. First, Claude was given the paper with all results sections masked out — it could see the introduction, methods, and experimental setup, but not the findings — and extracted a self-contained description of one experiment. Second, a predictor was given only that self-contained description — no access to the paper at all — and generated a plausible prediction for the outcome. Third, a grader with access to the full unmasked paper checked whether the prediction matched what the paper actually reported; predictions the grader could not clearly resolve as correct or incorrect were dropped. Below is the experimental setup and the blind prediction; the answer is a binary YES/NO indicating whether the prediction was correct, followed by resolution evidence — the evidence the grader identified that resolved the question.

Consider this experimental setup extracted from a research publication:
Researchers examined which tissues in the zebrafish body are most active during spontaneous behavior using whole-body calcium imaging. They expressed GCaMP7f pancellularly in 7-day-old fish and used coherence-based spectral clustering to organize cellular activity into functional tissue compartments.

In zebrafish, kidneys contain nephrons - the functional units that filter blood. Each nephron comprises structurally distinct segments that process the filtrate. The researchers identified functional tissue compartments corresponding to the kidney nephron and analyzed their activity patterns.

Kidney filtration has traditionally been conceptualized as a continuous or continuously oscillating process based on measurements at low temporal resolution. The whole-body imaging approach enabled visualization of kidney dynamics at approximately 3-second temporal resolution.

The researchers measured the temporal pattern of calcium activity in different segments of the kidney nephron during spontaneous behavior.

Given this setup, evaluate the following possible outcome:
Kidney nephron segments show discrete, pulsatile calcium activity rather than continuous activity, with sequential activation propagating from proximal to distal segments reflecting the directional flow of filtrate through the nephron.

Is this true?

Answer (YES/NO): NO